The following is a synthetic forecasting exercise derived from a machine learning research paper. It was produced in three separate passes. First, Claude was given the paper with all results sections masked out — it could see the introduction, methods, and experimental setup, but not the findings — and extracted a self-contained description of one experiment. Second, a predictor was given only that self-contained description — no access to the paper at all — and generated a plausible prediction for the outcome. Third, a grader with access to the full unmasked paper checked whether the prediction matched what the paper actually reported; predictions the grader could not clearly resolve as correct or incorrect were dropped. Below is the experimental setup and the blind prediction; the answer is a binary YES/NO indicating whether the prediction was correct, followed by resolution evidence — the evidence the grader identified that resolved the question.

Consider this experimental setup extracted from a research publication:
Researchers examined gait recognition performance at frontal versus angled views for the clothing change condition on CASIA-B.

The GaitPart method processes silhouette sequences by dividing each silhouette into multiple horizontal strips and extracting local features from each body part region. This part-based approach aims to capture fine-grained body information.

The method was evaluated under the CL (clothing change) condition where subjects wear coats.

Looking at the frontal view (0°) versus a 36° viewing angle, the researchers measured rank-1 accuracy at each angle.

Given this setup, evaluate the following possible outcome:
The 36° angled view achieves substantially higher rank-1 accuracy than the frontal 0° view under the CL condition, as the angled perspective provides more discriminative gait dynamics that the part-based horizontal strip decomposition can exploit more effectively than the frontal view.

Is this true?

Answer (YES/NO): YES